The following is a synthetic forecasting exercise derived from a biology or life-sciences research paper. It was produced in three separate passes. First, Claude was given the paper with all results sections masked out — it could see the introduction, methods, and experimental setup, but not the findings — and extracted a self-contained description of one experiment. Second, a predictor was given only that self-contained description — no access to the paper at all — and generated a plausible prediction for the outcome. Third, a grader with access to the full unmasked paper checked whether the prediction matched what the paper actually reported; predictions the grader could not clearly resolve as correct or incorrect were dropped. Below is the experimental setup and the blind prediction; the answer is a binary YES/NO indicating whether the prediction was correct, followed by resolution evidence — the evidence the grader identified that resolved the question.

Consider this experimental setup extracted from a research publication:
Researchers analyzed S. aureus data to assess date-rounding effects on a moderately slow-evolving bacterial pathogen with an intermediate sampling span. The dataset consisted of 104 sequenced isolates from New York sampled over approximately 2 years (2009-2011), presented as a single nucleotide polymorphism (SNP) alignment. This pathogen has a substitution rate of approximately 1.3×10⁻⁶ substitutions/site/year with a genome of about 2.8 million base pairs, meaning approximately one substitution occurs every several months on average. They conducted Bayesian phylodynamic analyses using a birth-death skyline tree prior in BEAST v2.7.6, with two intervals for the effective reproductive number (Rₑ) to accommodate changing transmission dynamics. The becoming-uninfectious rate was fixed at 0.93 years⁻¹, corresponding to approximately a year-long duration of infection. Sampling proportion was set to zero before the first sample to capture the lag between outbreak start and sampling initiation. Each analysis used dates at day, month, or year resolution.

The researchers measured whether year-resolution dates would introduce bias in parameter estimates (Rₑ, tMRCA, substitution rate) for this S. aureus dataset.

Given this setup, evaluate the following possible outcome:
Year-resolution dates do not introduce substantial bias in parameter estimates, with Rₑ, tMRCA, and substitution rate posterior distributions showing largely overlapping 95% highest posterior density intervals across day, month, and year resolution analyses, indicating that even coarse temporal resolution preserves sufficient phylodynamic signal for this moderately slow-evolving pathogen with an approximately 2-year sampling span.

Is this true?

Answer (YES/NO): NO